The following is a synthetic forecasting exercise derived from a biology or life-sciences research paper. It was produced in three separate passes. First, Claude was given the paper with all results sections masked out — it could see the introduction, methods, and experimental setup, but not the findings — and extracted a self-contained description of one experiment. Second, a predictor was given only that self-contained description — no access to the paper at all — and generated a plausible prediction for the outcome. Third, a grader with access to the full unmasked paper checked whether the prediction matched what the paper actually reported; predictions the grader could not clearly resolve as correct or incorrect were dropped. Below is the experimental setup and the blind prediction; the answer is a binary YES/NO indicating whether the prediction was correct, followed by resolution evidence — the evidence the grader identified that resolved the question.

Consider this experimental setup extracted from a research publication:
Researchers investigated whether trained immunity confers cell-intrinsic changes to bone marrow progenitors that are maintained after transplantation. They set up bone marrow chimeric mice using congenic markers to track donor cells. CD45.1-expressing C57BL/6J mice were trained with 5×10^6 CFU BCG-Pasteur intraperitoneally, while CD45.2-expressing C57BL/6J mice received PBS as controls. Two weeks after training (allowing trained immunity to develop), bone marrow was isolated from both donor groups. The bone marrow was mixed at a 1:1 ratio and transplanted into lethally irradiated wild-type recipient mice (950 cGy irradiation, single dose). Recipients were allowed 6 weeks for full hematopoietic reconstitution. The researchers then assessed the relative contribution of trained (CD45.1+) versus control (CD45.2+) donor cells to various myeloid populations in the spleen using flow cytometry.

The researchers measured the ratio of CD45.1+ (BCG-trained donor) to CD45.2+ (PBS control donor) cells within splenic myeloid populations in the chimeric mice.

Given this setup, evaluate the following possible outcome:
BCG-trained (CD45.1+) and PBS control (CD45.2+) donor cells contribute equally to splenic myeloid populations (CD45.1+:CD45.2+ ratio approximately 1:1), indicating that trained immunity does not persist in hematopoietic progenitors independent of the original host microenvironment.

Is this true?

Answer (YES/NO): NO